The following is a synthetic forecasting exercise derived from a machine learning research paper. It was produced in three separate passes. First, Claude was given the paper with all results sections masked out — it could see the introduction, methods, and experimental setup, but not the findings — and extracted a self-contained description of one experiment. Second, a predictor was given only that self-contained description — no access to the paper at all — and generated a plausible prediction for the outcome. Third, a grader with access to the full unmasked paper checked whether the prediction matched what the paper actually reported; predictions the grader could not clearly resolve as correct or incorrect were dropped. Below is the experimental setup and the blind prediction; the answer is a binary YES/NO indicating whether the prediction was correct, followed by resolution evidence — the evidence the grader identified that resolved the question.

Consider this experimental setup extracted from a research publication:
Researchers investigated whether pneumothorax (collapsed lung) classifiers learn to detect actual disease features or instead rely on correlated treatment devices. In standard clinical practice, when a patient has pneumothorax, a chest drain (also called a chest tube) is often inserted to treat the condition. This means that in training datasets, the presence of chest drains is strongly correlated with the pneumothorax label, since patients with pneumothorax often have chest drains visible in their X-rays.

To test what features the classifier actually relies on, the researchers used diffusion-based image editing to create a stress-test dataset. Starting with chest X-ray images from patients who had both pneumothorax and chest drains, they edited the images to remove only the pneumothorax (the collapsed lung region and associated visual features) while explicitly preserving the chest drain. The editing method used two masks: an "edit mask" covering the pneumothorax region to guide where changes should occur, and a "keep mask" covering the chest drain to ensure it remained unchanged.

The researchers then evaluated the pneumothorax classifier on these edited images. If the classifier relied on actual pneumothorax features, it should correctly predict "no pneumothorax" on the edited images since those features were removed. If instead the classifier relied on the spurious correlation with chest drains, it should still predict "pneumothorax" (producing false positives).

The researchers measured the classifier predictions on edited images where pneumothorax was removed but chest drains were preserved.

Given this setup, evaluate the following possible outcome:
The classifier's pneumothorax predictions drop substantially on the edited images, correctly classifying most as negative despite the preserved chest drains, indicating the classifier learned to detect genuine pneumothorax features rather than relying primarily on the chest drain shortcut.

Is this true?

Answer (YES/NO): NO